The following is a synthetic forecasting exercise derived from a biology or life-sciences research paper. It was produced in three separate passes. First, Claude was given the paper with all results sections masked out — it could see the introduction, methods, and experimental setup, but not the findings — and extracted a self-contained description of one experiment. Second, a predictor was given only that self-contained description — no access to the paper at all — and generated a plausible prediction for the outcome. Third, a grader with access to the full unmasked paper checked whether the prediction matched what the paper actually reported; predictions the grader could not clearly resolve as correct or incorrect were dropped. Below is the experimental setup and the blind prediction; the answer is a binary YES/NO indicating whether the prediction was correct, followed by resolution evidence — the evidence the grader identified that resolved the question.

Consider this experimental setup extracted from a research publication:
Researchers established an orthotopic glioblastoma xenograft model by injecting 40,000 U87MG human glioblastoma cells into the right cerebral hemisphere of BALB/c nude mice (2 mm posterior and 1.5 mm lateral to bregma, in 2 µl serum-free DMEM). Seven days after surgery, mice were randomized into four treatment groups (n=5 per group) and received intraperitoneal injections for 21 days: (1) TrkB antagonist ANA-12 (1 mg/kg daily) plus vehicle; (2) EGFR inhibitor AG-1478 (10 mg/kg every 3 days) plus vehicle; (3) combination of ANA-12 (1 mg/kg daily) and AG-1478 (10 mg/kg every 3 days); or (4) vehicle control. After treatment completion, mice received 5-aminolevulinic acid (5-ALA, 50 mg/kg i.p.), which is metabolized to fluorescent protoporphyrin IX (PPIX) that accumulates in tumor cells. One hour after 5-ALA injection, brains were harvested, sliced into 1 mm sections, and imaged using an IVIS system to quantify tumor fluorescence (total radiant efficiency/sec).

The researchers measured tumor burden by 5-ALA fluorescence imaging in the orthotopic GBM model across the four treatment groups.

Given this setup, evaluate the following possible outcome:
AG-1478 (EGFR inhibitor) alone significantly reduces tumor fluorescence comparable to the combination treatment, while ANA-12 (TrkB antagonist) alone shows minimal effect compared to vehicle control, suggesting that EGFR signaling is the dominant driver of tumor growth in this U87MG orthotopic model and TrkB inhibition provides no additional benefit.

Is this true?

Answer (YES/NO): NO